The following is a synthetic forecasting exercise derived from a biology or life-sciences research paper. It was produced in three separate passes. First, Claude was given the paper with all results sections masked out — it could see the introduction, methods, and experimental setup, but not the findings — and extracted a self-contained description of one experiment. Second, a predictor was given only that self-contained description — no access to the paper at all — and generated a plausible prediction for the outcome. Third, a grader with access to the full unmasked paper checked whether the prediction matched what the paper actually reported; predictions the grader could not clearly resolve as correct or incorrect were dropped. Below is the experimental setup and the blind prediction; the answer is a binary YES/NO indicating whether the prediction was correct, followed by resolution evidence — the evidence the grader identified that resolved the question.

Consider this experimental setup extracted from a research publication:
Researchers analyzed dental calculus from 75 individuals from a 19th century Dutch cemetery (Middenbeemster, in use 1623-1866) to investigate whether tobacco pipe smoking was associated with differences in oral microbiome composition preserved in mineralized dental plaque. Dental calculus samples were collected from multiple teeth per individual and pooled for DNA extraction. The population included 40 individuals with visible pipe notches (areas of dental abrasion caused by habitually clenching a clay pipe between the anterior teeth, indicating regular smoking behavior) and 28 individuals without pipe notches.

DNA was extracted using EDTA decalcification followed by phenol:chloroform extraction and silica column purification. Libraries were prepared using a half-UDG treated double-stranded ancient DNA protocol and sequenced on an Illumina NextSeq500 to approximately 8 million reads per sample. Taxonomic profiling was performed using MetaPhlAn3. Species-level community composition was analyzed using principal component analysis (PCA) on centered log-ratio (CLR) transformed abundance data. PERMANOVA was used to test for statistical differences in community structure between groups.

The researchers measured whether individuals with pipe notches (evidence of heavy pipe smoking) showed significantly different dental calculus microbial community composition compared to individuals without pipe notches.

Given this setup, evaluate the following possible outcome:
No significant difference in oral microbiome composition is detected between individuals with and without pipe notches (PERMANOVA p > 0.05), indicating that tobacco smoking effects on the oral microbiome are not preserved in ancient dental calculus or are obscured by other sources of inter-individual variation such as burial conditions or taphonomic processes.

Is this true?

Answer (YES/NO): YES